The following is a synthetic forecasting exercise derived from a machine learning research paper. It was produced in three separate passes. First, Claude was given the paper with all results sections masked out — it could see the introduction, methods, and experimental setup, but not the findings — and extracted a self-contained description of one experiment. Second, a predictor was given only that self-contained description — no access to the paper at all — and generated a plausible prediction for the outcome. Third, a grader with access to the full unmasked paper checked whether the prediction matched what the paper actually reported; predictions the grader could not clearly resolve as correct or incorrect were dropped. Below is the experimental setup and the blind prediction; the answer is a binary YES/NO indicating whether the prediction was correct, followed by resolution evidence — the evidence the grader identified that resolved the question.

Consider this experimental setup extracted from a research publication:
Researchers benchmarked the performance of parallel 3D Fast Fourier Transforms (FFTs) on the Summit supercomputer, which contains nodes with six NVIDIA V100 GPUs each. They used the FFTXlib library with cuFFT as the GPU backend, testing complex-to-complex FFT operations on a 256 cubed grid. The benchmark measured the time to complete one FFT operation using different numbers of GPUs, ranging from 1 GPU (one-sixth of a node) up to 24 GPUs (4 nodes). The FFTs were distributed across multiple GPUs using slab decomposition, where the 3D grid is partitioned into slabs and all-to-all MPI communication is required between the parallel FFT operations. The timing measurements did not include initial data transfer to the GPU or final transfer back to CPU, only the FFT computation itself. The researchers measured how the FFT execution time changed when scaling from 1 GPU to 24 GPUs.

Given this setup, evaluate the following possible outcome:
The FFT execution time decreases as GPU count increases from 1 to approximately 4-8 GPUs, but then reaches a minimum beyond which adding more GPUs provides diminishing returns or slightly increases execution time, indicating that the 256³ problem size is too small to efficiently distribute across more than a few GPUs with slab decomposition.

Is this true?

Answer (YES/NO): NO